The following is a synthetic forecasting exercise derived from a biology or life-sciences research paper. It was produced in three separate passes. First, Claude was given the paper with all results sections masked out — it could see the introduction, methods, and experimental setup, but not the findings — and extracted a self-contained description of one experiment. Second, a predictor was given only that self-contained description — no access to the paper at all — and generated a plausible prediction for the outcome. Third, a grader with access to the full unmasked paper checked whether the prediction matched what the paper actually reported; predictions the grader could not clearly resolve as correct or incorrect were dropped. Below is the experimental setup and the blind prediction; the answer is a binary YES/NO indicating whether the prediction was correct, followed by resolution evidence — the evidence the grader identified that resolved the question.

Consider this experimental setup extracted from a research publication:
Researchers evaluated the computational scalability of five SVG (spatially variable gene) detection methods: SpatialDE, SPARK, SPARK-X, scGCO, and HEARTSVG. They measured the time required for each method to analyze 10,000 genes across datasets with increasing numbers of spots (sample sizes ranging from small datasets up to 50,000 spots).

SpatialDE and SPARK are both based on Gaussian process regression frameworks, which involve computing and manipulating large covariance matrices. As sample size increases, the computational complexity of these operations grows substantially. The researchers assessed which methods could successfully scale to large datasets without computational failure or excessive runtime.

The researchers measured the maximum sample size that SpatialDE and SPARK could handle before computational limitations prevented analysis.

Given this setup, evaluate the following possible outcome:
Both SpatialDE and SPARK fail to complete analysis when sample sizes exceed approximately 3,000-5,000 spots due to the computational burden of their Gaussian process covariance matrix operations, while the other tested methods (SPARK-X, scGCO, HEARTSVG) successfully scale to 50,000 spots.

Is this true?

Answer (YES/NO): NO